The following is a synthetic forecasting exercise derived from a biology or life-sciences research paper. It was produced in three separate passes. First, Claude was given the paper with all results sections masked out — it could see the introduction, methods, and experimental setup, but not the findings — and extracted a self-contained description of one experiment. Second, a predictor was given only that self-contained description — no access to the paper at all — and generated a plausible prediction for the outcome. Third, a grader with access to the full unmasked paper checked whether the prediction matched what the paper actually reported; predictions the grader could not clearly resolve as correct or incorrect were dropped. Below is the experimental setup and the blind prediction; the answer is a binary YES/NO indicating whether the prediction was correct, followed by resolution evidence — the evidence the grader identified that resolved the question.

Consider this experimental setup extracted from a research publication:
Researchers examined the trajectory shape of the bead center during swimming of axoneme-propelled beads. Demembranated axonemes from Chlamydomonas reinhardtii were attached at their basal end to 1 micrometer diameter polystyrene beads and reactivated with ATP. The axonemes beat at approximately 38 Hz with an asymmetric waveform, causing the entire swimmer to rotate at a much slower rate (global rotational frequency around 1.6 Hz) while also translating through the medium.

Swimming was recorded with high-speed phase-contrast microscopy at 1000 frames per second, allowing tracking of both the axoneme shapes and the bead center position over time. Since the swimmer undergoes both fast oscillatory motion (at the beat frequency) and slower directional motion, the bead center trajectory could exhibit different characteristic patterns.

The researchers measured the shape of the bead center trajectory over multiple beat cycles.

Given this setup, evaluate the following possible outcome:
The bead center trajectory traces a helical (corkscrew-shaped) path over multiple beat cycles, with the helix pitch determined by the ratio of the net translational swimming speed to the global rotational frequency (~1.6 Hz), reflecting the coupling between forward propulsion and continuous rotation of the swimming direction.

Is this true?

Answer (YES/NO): YES